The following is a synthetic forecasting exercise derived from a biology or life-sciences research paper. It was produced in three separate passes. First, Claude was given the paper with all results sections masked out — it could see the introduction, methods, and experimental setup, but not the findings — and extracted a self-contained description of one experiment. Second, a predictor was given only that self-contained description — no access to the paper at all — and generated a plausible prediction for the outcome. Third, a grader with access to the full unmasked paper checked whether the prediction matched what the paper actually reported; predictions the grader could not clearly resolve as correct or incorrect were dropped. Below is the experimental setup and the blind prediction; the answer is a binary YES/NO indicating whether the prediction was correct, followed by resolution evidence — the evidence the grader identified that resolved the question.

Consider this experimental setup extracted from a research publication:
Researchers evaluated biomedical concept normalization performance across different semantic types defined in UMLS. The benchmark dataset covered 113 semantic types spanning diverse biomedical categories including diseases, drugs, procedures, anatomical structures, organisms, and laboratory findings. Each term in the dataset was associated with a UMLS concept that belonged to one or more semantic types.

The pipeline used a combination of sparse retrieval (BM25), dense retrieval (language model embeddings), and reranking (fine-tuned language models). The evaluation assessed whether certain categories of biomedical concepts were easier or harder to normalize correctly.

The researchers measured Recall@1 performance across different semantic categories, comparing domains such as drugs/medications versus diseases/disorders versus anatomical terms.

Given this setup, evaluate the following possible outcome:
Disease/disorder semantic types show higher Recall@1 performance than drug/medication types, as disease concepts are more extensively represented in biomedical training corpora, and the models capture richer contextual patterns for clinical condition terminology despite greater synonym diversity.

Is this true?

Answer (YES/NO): NO